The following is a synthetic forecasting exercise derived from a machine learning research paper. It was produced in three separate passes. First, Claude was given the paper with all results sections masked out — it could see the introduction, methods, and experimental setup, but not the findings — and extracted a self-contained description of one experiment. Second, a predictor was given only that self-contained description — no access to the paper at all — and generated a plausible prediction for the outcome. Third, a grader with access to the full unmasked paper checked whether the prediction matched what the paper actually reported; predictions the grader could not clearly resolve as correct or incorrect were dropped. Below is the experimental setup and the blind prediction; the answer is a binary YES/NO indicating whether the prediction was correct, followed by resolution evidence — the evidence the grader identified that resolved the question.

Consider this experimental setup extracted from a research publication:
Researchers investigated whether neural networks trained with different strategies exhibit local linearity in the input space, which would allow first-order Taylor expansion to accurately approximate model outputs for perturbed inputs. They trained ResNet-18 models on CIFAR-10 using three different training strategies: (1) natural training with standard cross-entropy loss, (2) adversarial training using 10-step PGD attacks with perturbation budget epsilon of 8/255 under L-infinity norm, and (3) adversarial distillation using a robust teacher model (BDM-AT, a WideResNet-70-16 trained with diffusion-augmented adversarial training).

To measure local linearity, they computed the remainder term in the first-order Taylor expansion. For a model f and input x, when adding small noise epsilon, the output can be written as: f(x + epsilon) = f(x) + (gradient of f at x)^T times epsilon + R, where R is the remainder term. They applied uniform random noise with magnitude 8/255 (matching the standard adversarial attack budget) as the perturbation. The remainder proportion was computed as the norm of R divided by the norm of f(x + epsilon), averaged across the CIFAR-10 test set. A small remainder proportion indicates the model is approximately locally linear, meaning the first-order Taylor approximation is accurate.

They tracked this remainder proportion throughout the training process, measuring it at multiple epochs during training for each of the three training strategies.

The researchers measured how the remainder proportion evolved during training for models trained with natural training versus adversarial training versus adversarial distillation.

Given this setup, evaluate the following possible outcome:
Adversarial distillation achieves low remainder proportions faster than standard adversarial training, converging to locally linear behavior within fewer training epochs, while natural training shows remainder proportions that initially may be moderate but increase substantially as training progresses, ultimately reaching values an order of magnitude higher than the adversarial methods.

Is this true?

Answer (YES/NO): NO